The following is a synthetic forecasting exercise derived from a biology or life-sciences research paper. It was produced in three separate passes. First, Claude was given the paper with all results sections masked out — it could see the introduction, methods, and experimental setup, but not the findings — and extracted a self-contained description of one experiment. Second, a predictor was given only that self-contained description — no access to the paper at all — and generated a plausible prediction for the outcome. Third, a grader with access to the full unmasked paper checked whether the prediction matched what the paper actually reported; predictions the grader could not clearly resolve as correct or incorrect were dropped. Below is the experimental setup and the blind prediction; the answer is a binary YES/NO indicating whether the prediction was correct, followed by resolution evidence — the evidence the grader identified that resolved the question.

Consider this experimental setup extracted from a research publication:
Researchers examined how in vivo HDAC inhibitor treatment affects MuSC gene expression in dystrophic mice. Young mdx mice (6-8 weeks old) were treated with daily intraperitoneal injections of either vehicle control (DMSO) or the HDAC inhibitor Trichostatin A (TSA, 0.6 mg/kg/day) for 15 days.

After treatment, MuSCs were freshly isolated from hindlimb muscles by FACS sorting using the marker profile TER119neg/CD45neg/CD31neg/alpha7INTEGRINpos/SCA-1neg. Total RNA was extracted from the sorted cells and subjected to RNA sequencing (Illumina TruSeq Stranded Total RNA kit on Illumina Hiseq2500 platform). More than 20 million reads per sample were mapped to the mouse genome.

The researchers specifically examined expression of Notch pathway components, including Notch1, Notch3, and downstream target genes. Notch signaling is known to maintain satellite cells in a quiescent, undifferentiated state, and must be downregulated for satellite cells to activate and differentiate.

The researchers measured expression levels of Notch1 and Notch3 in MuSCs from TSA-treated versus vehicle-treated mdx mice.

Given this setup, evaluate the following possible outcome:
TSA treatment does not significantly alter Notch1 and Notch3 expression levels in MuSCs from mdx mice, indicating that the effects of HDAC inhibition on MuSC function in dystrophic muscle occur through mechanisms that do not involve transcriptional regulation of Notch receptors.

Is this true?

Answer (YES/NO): NO